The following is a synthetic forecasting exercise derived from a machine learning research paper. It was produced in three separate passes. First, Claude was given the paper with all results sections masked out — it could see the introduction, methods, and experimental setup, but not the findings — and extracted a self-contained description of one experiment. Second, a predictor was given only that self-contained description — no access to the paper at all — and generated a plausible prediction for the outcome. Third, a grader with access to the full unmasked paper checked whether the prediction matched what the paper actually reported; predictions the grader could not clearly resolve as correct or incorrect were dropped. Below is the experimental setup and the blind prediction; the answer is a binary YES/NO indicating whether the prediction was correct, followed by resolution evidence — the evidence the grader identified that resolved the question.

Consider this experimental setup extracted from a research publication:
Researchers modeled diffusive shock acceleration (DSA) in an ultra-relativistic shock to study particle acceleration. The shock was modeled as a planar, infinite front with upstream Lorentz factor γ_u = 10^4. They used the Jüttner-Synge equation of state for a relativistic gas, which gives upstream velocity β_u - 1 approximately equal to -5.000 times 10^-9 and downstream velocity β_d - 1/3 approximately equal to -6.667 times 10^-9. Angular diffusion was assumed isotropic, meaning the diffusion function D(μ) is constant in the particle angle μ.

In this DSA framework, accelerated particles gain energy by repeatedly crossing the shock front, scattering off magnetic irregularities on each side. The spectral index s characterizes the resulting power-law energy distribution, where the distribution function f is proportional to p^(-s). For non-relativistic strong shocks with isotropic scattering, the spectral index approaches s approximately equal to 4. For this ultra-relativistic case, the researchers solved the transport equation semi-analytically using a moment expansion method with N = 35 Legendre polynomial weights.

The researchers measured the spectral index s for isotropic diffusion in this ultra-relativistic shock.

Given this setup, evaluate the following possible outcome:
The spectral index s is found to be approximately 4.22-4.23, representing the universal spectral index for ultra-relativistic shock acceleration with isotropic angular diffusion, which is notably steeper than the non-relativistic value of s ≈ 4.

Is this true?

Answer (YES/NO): YES